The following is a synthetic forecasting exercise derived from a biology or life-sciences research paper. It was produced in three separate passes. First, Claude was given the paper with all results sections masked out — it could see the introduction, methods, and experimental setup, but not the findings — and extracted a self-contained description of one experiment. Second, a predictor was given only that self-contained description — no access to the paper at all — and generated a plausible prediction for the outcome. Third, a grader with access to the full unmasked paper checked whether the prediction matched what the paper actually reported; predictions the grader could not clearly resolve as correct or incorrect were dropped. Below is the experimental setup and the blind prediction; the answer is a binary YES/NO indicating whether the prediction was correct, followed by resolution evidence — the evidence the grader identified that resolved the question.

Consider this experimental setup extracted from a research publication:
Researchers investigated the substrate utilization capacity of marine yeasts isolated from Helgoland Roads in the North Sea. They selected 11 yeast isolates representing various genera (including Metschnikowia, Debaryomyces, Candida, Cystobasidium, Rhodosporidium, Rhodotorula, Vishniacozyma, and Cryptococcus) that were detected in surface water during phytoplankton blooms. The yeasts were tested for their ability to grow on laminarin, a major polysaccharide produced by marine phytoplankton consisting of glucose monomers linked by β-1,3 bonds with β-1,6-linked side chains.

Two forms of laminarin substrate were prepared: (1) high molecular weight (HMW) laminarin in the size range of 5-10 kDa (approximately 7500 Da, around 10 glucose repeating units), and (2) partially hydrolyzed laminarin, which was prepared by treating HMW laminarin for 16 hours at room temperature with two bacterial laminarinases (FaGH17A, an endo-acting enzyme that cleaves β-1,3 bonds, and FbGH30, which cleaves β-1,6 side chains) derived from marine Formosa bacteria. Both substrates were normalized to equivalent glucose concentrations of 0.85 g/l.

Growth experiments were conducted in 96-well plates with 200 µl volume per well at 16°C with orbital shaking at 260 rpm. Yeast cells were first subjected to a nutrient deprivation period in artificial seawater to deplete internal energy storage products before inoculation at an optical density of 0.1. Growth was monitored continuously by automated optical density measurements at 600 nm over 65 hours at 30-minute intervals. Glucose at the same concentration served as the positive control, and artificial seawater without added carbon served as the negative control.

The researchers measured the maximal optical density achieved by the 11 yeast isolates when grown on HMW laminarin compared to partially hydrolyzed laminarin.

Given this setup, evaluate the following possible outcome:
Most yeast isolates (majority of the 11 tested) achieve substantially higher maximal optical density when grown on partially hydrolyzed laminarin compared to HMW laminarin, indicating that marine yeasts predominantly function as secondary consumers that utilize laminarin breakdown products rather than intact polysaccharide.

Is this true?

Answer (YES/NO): YES